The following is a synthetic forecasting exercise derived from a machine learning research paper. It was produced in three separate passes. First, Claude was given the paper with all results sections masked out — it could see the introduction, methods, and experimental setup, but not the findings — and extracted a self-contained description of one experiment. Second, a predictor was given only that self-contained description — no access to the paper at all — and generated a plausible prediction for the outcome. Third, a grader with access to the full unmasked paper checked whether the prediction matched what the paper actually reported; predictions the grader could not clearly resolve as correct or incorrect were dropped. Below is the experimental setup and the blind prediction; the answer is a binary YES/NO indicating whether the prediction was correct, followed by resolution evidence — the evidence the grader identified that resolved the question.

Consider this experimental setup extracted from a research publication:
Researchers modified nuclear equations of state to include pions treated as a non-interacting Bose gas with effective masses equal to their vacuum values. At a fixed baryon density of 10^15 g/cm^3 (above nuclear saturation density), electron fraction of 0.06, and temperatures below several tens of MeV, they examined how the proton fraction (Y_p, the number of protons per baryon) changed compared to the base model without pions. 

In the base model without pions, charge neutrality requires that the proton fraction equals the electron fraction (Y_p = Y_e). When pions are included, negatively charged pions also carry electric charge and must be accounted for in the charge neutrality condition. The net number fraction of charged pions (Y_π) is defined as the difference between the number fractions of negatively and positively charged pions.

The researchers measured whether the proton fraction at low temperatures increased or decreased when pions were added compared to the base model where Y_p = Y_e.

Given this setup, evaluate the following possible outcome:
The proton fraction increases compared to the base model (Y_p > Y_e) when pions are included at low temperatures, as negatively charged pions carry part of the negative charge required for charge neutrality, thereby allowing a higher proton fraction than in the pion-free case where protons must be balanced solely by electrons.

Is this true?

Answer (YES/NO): YES